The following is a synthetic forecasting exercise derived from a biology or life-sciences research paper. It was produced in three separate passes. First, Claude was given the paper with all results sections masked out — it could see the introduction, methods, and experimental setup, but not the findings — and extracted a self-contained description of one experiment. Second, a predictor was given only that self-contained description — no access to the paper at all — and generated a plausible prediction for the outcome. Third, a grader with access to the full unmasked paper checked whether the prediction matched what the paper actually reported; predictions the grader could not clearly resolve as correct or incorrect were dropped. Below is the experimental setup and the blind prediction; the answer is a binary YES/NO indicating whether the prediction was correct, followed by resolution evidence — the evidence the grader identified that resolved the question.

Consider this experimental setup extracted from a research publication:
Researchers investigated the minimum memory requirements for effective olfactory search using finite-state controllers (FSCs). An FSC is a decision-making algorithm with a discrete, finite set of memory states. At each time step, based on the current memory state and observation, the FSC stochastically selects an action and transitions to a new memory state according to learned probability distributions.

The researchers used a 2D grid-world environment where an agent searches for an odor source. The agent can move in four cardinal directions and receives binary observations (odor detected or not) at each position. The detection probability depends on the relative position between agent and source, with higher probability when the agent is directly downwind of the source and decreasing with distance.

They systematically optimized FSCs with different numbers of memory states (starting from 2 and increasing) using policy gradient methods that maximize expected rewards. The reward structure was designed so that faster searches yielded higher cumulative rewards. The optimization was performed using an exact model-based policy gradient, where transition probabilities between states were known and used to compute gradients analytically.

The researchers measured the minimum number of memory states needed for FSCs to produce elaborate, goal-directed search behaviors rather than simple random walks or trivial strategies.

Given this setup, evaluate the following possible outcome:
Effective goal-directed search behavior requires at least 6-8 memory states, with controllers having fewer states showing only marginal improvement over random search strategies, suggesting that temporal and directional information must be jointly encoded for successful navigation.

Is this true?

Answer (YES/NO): NO